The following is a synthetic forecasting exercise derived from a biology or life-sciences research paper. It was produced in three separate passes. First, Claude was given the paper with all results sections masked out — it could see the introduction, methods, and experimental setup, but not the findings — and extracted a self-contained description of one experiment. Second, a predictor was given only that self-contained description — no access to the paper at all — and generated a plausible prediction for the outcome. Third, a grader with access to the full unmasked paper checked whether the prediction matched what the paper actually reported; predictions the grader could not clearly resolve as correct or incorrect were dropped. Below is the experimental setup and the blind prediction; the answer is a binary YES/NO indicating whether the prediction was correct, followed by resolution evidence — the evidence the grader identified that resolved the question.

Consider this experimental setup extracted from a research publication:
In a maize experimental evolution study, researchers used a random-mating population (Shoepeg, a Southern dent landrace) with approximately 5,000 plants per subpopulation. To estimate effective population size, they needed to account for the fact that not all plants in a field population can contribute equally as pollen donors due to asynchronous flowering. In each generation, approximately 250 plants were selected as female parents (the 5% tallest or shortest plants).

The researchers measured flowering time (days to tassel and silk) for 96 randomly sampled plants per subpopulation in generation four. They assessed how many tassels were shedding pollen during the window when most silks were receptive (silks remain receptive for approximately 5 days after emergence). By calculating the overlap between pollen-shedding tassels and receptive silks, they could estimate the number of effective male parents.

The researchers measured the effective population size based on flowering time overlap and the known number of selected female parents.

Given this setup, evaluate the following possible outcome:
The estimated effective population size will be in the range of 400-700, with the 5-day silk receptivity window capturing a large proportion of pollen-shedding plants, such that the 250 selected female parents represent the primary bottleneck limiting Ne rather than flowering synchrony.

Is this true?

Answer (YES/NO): NO